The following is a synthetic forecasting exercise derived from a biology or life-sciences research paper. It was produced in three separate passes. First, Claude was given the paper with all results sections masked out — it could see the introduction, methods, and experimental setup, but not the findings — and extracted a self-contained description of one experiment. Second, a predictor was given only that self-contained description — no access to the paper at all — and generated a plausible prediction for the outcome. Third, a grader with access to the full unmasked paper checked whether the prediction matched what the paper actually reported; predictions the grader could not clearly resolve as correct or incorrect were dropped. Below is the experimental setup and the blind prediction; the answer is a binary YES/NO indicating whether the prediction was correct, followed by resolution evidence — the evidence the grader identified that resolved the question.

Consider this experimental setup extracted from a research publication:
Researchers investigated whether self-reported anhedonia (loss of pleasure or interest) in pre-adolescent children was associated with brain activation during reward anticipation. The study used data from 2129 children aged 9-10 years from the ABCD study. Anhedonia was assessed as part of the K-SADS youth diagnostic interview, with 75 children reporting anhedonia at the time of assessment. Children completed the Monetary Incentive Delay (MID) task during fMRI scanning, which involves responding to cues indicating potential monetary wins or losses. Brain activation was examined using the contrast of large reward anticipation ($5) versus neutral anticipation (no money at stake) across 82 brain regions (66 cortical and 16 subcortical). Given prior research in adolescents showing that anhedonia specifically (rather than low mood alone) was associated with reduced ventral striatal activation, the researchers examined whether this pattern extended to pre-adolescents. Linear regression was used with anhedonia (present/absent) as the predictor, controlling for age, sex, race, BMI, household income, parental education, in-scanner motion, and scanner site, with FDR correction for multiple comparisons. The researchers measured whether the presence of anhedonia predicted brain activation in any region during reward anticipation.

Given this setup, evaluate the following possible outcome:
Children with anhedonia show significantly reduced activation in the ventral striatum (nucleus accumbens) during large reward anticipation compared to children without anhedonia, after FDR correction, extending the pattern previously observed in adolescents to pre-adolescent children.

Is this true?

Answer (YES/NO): NO